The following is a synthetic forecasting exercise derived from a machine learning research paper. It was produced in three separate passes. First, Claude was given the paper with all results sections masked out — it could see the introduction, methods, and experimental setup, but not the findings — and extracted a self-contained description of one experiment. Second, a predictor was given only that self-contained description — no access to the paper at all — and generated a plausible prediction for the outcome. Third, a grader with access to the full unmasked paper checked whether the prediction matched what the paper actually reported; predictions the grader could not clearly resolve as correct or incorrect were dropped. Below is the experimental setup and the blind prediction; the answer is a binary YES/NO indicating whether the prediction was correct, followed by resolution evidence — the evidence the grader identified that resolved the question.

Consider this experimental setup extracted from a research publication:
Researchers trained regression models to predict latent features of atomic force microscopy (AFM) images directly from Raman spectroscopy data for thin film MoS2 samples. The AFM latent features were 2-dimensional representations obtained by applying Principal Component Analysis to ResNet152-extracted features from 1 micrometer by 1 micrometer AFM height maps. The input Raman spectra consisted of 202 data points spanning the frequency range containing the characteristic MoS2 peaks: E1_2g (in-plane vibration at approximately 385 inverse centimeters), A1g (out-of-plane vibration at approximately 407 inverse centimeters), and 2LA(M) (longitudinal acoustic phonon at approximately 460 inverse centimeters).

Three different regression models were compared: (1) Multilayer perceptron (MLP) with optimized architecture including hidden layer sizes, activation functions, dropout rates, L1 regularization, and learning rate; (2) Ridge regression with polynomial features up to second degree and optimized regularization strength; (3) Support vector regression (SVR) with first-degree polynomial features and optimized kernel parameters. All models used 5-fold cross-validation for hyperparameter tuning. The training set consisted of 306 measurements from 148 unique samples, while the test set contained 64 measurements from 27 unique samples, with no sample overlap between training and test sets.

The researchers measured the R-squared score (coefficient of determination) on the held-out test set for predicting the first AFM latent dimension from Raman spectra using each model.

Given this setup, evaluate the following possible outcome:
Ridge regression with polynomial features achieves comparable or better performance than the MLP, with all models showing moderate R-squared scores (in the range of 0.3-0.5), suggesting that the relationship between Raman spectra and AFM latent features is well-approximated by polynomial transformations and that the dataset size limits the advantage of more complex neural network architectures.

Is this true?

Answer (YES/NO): NO